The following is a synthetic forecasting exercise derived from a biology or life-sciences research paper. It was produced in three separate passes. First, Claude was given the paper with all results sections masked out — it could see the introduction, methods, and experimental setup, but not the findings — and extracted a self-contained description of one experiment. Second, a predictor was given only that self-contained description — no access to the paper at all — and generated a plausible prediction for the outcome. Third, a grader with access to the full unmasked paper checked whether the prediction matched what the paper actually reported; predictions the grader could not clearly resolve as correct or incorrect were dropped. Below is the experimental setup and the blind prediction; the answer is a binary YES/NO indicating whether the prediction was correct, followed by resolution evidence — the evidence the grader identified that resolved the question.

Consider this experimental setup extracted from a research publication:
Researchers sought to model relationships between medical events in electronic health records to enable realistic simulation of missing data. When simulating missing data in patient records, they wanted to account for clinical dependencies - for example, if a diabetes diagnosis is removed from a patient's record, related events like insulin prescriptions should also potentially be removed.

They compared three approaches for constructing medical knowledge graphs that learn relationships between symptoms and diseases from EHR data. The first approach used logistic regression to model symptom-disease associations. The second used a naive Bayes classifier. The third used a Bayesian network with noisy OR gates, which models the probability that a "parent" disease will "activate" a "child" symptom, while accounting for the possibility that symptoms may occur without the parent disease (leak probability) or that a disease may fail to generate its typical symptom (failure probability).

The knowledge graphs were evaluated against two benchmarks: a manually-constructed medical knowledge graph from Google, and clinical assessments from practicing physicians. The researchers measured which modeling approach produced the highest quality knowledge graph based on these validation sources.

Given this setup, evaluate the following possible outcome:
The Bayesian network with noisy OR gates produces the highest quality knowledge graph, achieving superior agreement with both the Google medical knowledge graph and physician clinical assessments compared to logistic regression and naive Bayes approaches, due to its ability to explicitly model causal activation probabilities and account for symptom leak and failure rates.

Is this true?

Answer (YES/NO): YES